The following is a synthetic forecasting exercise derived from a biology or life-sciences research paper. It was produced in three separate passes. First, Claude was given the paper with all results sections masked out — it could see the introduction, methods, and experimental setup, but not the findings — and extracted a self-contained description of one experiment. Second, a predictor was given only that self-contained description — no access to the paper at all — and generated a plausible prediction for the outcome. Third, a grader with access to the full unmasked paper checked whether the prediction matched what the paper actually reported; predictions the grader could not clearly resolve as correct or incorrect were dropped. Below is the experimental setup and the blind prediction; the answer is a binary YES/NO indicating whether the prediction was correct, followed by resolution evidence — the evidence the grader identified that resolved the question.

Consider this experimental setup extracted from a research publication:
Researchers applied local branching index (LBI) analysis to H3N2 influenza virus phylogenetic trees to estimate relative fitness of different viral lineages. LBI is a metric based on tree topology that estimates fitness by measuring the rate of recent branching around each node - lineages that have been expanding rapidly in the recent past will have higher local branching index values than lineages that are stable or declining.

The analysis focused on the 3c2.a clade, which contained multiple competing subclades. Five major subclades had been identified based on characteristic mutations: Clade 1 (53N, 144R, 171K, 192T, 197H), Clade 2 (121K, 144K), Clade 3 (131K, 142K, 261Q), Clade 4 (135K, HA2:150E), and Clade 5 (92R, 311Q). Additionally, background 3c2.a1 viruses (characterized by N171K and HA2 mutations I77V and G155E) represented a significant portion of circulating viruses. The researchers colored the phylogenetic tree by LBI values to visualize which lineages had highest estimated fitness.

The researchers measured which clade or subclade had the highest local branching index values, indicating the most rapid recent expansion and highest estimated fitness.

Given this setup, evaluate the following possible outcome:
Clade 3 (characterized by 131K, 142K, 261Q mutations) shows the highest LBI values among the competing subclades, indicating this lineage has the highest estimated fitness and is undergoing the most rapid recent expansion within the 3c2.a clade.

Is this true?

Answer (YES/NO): NO